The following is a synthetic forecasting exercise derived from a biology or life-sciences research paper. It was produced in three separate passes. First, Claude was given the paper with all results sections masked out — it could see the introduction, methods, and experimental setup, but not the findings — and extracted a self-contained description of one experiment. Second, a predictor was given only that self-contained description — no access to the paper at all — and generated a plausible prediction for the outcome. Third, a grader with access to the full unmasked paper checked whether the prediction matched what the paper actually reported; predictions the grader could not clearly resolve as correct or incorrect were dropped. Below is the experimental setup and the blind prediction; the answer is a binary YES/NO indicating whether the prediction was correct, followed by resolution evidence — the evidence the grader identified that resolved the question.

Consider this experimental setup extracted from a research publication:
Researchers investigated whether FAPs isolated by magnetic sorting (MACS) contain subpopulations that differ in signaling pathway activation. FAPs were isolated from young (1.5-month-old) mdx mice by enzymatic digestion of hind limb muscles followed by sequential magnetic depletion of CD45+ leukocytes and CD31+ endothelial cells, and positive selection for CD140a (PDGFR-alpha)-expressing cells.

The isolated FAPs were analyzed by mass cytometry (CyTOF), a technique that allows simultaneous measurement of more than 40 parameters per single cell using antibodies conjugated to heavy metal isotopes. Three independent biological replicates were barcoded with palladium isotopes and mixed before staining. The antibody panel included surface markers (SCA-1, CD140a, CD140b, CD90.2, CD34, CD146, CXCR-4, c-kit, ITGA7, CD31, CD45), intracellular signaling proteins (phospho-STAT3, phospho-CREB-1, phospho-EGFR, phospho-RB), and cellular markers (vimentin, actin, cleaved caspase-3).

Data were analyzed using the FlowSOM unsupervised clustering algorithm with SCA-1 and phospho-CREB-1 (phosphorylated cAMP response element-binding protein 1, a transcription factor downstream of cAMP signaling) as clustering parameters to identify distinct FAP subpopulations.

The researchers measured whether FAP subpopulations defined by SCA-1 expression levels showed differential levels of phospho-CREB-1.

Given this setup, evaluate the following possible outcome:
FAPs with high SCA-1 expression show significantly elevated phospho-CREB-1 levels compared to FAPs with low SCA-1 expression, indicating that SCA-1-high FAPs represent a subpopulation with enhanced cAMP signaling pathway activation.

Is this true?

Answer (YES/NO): YES